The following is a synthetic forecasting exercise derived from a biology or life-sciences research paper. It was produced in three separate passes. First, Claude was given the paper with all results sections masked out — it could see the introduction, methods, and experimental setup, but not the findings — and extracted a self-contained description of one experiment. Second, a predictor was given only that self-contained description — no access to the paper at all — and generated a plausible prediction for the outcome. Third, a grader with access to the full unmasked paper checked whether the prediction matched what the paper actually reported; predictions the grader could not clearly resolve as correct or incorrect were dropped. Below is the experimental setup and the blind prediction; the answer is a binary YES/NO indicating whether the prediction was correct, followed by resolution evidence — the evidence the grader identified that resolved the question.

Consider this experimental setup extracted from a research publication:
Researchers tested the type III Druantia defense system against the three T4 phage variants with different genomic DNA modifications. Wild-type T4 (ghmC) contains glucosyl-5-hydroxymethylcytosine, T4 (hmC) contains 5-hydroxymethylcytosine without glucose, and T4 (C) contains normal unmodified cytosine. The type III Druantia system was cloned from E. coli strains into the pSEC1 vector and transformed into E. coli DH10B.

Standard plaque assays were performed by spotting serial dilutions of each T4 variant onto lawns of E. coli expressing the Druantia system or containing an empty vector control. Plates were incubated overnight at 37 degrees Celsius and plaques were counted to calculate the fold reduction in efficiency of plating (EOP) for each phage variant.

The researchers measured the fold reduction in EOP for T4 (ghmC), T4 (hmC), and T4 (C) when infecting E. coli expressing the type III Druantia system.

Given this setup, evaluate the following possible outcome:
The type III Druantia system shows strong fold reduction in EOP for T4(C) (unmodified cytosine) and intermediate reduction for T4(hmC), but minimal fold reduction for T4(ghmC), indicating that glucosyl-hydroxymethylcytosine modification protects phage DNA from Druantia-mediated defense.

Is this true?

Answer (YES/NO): NO